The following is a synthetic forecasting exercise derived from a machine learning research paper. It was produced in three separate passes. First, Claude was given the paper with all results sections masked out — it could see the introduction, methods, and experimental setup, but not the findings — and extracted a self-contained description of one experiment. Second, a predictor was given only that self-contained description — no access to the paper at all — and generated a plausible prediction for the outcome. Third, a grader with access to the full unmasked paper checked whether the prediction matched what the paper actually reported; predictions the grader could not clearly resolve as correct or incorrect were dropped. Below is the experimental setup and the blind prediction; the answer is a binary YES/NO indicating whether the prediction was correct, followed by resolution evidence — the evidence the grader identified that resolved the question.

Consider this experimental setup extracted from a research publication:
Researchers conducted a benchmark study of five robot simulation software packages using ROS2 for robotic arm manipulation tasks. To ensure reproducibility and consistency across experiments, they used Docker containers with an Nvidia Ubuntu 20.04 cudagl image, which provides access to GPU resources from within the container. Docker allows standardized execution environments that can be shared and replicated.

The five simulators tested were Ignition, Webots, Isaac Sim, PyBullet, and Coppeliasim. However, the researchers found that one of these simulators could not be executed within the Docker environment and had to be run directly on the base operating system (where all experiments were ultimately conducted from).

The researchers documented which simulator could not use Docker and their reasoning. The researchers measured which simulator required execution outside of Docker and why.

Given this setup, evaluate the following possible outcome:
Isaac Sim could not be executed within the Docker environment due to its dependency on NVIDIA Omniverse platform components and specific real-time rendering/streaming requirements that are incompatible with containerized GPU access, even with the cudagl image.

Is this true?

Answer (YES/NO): NO